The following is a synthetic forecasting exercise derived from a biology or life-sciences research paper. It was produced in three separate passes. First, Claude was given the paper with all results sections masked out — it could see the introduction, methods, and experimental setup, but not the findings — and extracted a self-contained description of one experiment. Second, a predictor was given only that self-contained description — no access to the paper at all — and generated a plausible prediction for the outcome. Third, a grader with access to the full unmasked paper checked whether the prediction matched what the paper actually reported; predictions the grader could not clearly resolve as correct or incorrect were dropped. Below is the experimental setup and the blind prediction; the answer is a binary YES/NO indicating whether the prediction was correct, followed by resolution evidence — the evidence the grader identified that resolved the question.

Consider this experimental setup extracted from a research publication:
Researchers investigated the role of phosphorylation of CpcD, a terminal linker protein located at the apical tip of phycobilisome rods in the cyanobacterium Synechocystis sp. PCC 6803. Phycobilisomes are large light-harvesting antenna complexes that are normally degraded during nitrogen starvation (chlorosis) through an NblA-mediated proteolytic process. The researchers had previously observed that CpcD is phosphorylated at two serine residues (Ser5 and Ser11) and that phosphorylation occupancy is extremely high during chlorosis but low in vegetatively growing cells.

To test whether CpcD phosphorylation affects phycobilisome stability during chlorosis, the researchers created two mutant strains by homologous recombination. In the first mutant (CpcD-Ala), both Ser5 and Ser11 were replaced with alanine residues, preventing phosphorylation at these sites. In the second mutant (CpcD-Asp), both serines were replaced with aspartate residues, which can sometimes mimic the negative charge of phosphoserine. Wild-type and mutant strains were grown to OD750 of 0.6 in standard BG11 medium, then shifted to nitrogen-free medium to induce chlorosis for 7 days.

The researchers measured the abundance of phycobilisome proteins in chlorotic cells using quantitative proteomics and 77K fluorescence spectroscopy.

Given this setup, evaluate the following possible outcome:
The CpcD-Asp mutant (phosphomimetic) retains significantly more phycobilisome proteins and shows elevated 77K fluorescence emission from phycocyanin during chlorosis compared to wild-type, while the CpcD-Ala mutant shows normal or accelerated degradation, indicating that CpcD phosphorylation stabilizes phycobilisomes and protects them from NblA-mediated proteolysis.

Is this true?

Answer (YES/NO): NO